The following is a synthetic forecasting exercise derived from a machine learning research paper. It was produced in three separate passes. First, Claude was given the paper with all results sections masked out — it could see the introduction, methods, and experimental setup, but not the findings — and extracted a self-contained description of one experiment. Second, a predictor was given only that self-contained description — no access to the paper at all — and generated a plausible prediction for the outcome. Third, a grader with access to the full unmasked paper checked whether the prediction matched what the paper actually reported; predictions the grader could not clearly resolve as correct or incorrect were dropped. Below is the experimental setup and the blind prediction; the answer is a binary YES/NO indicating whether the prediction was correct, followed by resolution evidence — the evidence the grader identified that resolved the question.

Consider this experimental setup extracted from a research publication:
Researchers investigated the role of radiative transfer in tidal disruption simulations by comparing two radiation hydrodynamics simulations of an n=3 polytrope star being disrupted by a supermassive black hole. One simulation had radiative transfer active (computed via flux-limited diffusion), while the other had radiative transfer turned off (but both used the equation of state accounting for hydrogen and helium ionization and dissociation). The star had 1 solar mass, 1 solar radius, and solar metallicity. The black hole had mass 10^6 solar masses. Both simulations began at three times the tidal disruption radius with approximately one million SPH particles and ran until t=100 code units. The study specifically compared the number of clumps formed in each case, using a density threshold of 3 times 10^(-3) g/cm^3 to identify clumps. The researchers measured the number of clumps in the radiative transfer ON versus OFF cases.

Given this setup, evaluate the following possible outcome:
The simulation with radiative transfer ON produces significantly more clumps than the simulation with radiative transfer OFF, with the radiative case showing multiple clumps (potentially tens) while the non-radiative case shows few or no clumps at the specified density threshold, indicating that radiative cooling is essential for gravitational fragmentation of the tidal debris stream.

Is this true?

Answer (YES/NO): NO